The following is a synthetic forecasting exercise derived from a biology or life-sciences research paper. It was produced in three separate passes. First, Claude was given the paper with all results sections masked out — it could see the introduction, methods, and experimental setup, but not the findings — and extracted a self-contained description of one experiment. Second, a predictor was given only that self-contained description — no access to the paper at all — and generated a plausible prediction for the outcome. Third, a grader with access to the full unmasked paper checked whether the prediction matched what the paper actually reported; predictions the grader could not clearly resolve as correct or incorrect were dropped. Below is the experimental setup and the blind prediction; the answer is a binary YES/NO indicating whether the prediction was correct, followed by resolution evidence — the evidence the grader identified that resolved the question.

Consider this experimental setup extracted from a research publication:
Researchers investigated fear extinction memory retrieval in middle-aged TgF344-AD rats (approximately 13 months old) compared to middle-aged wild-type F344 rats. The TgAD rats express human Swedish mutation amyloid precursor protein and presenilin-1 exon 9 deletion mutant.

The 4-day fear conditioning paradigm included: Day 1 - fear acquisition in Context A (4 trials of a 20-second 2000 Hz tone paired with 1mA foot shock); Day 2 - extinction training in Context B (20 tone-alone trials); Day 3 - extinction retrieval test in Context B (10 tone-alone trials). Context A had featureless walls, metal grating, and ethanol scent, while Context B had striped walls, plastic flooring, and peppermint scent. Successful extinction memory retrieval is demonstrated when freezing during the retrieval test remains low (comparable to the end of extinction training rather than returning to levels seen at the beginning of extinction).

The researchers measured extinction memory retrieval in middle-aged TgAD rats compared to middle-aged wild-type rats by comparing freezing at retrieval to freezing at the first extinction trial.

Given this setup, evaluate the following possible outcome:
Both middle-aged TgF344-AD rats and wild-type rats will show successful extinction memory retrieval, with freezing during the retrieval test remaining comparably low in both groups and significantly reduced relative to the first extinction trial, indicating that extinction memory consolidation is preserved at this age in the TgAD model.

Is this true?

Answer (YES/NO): NO